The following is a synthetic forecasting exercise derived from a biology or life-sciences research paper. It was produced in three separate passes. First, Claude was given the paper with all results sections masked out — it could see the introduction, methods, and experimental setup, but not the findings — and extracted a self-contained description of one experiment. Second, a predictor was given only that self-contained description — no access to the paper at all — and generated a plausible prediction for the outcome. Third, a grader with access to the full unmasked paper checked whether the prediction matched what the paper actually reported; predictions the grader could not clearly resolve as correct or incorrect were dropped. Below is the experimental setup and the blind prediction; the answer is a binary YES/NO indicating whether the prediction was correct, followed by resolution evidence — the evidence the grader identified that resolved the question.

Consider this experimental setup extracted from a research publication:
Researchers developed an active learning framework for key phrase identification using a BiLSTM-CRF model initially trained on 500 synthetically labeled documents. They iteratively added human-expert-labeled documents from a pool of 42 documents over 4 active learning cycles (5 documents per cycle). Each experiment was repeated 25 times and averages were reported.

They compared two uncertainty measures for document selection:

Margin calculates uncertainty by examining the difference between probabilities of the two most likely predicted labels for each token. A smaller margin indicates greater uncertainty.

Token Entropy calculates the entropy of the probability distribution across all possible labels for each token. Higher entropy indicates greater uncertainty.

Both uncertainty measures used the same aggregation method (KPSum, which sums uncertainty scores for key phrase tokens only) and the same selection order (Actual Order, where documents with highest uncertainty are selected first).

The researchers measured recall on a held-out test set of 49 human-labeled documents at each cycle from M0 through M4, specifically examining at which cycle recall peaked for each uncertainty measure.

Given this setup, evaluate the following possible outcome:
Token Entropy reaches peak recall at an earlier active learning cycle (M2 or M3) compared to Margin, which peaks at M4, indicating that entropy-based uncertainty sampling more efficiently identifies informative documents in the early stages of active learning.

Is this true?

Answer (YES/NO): NO